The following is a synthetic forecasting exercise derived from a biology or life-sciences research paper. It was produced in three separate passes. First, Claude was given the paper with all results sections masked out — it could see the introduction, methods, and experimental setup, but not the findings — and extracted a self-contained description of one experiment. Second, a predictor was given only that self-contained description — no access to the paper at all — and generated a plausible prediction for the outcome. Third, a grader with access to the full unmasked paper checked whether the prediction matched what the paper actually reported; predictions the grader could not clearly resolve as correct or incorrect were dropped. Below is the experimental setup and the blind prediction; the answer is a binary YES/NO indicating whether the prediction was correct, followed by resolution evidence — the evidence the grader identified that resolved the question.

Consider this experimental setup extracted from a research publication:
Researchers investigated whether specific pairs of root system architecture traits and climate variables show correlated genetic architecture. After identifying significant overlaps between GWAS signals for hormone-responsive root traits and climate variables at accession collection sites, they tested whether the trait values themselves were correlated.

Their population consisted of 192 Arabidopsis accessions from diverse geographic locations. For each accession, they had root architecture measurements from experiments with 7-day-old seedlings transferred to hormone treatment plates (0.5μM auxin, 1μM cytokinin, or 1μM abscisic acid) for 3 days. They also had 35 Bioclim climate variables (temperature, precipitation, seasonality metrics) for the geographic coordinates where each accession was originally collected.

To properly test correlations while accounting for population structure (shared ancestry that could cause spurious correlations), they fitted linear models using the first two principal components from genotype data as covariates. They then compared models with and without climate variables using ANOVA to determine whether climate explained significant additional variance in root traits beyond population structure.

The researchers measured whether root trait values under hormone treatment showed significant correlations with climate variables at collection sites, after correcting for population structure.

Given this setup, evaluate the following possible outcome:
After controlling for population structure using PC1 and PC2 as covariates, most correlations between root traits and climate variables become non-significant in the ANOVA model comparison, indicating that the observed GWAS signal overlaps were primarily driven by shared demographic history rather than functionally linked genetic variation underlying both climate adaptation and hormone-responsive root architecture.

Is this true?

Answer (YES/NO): NO